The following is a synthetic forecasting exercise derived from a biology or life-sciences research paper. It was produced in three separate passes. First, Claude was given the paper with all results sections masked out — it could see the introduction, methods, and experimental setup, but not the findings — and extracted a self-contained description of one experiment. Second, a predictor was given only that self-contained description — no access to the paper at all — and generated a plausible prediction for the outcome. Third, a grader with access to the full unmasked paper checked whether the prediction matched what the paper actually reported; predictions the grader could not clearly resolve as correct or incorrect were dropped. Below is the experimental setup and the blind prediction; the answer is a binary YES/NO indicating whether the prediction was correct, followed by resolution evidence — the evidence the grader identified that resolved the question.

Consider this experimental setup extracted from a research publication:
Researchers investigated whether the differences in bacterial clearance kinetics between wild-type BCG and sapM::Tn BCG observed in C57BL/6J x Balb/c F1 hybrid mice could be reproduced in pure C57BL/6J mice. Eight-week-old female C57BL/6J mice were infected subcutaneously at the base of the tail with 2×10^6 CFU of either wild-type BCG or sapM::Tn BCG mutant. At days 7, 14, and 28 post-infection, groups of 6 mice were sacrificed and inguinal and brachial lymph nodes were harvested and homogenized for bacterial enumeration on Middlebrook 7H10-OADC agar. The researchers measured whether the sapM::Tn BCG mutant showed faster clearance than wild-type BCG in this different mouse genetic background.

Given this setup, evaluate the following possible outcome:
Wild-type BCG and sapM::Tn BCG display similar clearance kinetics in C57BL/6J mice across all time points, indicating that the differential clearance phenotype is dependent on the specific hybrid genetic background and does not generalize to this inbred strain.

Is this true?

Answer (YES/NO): NO